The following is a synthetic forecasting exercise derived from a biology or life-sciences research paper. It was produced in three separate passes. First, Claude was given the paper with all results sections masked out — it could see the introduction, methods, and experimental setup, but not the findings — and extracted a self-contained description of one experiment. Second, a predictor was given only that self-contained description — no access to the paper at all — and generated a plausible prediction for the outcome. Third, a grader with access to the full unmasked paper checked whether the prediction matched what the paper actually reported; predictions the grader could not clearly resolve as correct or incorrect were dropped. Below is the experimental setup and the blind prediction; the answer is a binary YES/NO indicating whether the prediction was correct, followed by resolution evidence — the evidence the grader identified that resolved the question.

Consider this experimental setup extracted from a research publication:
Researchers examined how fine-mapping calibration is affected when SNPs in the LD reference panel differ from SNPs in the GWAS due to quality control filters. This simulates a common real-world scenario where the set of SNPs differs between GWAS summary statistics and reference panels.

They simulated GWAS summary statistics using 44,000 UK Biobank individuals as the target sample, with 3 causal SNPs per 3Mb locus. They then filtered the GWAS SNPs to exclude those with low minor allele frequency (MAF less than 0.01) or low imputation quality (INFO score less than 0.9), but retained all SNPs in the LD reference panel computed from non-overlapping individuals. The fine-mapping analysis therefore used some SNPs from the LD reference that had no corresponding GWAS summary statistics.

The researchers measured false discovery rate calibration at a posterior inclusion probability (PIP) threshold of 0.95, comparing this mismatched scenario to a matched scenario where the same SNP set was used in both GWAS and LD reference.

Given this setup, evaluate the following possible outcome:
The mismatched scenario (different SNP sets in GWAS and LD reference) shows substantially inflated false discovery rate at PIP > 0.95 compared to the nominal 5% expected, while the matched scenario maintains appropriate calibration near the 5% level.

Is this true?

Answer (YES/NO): YES